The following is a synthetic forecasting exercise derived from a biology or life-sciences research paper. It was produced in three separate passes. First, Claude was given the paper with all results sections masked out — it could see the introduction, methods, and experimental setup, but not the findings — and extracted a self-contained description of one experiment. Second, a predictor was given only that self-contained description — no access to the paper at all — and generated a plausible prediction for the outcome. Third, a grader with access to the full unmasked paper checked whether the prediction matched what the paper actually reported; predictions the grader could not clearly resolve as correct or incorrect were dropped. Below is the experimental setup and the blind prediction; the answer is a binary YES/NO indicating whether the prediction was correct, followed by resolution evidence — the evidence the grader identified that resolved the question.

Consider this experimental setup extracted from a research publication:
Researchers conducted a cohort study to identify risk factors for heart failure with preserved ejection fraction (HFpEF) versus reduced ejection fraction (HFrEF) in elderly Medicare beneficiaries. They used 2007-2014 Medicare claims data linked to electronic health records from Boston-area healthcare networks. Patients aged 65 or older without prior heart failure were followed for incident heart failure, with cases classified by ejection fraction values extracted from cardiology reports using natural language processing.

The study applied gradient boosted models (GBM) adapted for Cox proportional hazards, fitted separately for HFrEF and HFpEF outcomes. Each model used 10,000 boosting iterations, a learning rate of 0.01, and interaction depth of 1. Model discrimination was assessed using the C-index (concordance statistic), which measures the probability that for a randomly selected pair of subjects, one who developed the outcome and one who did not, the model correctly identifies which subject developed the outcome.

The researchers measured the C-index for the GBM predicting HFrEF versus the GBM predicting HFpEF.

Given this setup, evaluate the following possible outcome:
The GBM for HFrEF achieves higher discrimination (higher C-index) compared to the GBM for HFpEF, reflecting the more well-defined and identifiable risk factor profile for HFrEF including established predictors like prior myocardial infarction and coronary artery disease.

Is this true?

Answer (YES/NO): NO